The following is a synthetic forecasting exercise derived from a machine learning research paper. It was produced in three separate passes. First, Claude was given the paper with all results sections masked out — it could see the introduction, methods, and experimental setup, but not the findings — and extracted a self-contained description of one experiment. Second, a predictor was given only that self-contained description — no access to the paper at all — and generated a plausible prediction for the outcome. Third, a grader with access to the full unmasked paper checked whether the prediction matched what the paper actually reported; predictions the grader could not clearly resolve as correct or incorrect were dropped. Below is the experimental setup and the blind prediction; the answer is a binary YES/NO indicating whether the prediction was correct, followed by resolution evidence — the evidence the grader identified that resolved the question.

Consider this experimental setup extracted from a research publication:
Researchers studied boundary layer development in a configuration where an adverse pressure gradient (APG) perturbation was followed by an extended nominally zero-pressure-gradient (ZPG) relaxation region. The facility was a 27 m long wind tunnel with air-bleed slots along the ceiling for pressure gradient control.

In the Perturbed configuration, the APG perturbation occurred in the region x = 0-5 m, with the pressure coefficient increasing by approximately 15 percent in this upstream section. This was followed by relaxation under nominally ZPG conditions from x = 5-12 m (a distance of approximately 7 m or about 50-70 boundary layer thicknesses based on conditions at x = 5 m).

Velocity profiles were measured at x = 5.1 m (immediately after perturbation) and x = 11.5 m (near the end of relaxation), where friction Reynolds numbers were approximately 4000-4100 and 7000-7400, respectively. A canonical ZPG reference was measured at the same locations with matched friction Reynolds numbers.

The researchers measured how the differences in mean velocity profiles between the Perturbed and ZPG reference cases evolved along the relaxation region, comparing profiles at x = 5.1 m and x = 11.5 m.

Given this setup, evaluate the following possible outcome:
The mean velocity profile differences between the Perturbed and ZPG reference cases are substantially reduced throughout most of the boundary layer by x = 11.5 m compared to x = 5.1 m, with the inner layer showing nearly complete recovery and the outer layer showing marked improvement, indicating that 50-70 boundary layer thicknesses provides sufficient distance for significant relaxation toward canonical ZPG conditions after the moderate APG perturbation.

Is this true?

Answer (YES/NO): NO